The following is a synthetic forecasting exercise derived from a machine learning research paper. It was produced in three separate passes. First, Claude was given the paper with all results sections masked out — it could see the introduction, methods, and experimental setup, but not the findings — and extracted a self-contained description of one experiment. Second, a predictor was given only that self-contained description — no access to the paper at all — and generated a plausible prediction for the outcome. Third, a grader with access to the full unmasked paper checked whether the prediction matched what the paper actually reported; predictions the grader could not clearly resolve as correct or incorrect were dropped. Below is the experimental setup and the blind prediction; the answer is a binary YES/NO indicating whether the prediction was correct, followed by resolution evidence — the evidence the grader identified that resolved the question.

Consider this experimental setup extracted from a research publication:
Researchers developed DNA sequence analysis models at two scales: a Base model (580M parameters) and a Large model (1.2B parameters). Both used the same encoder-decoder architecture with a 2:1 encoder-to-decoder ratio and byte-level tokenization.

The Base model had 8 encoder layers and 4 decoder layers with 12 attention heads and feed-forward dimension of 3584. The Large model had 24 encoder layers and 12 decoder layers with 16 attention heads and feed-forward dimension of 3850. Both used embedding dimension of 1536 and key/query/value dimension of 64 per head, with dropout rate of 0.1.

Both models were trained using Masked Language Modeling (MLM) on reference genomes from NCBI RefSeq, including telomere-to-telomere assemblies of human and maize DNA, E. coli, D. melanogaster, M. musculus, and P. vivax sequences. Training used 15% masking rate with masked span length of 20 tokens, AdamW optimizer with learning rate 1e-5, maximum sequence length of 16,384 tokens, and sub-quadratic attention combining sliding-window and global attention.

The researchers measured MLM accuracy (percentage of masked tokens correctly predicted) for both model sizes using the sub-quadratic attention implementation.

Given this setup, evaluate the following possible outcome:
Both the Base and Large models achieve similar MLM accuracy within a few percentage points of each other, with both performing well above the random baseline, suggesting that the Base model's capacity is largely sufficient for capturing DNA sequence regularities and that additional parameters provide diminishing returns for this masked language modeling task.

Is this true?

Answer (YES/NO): NO